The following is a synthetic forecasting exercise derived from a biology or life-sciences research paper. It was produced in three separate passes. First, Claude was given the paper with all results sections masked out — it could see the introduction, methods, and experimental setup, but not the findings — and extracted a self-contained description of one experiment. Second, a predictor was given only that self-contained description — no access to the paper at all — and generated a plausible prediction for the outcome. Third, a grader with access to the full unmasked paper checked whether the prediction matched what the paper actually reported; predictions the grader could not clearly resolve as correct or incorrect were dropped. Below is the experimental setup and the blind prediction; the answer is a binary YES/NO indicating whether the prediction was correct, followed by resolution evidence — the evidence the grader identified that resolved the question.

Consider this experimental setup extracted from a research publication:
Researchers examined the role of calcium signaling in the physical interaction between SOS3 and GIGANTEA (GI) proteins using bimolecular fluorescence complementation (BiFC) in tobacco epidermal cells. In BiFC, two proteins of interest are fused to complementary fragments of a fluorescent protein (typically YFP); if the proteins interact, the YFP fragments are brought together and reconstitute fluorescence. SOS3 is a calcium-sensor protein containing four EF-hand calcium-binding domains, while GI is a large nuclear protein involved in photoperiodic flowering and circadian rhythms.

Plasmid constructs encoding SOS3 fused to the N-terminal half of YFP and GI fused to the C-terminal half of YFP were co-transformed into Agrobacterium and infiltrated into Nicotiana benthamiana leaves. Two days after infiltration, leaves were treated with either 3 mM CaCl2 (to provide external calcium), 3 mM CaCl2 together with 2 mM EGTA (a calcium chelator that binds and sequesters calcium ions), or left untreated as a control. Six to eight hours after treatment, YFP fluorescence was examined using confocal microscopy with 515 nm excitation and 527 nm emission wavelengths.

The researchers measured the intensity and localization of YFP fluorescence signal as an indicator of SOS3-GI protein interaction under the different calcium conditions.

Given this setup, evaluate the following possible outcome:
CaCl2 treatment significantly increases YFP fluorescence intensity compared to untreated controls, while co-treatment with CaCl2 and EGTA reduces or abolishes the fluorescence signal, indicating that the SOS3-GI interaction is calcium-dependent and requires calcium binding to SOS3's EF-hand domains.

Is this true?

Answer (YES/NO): YES